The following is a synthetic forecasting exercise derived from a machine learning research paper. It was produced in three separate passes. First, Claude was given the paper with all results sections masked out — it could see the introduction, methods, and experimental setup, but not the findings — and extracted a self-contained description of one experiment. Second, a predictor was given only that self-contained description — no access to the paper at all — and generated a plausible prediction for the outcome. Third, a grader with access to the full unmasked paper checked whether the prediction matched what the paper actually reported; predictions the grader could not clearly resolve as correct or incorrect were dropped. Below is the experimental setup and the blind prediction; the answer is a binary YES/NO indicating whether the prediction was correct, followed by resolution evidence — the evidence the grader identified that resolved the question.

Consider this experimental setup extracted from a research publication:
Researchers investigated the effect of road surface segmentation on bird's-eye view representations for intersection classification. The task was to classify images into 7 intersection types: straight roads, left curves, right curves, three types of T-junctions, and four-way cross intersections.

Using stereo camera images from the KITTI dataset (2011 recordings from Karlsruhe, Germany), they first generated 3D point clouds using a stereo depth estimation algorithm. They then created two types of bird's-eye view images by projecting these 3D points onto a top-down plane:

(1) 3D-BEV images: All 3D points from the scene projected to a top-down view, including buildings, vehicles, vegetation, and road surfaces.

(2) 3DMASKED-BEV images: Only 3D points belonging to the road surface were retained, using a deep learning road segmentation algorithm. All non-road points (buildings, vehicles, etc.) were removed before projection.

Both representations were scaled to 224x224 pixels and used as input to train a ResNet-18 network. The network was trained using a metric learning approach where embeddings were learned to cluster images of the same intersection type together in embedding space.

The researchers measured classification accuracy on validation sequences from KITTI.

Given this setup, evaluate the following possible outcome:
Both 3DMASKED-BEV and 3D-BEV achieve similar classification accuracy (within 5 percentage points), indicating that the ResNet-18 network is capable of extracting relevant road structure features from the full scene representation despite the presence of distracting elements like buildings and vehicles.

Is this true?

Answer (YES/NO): NO